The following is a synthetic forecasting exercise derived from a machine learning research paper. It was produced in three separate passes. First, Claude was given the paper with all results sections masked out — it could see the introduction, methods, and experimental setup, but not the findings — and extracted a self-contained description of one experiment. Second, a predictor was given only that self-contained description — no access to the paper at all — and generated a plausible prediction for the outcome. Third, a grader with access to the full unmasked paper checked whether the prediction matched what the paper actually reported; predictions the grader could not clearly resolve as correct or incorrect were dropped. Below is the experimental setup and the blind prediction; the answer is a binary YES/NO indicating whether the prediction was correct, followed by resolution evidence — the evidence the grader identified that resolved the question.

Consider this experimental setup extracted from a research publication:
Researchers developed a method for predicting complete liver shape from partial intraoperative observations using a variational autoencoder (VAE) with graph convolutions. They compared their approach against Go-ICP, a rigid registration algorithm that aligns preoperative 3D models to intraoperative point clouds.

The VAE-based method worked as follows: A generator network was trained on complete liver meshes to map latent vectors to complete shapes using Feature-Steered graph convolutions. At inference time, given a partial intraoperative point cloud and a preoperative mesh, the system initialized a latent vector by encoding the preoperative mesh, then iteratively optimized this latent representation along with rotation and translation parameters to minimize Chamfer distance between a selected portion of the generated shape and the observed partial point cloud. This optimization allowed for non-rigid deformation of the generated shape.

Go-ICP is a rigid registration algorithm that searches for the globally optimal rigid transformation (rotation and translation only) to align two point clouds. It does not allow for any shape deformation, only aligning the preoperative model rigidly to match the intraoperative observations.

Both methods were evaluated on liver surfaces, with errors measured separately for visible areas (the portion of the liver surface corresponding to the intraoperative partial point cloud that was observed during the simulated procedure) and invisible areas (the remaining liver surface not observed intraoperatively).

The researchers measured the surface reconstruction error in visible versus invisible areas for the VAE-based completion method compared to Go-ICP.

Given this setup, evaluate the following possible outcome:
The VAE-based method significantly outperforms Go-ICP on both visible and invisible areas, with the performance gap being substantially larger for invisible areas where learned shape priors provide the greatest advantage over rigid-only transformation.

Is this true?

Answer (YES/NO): NO